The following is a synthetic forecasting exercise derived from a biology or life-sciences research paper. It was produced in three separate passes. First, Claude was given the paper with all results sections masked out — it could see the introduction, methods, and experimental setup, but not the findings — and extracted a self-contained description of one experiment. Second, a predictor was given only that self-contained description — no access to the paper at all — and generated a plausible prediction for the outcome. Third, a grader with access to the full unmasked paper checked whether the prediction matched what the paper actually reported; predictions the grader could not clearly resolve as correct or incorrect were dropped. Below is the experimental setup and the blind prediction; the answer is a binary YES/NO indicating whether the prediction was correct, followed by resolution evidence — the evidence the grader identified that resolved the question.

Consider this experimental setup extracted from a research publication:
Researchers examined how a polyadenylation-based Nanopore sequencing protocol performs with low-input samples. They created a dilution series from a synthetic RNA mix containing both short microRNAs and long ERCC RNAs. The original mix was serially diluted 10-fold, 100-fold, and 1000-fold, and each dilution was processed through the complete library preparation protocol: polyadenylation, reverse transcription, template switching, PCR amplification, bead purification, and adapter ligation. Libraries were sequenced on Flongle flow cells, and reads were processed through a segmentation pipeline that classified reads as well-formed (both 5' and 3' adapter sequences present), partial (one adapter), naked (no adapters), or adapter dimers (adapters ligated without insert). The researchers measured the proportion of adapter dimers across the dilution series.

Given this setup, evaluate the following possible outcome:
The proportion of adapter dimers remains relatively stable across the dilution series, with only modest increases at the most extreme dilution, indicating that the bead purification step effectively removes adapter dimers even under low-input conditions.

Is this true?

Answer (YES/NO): NO